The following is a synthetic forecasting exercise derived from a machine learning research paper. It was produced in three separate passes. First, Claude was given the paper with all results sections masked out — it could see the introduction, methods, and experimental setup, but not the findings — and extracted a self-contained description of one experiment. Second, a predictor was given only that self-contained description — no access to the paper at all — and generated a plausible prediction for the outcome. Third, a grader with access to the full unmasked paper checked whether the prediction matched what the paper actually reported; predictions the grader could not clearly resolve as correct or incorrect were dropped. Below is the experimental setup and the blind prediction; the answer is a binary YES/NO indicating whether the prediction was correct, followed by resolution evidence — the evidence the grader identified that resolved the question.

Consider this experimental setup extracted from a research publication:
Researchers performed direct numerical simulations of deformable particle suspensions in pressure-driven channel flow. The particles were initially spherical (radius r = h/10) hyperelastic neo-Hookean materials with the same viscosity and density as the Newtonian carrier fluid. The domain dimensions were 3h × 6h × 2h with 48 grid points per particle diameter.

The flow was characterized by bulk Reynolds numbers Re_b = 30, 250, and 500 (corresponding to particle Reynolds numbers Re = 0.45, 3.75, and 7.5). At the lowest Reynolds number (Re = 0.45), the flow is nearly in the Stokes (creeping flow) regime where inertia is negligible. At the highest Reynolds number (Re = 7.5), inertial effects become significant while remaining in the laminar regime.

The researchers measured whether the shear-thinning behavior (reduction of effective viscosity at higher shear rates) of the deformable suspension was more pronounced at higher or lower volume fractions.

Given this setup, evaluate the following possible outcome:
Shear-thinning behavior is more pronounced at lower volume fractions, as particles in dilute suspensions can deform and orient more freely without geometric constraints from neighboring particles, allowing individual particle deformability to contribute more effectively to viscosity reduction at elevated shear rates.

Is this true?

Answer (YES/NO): NO